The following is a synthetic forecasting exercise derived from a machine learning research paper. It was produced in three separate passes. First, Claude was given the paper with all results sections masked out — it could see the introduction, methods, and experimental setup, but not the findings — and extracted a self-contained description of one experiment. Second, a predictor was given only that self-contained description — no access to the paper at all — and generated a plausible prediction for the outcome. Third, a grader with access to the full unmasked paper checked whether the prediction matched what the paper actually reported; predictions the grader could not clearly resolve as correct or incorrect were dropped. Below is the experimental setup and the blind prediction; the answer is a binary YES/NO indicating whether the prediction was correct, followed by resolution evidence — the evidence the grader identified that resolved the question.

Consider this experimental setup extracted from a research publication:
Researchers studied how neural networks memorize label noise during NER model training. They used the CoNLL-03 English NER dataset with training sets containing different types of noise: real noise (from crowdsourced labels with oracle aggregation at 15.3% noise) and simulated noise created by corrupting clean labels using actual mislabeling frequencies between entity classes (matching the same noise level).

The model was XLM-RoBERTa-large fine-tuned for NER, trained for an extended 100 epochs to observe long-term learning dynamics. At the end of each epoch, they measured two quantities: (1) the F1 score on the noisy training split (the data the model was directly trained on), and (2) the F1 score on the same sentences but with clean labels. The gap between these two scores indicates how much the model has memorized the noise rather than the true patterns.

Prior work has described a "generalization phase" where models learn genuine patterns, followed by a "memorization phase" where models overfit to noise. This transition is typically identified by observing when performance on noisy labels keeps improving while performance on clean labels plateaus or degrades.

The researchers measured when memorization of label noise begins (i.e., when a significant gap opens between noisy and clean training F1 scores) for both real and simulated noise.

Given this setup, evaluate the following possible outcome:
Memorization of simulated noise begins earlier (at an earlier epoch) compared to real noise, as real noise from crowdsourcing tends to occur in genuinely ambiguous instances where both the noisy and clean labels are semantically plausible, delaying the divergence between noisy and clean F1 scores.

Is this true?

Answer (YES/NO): NO